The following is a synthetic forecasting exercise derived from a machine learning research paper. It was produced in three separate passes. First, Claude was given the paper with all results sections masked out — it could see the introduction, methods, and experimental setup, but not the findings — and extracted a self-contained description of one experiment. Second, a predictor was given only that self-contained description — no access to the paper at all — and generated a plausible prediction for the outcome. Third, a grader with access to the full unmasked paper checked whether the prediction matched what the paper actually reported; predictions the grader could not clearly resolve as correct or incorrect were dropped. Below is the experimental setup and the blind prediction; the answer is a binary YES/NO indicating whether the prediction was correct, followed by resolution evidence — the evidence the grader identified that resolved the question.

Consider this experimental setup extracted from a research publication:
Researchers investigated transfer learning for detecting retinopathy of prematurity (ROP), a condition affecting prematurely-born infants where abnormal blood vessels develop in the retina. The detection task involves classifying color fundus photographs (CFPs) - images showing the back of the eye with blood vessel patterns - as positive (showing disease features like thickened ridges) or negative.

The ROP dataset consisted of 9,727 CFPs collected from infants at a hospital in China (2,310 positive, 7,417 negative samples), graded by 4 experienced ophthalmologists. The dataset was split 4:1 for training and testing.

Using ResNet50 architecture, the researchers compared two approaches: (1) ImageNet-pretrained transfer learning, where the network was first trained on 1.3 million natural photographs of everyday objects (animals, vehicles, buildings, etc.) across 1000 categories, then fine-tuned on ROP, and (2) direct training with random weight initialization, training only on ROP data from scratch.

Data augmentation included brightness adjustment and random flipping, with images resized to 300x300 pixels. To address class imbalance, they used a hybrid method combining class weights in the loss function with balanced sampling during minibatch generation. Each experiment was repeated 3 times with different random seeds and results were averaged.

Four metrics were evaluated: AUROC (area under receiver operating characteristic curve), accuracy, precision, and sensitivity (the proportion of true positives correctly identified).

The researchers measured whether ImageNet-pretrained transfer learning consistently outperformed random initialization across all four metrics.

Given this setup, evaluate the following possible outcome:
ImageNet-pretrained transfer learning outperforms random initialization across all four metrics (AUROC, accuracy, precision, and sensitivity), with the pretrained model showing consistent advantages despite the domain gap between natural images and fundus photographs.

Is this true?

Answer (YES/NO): YES